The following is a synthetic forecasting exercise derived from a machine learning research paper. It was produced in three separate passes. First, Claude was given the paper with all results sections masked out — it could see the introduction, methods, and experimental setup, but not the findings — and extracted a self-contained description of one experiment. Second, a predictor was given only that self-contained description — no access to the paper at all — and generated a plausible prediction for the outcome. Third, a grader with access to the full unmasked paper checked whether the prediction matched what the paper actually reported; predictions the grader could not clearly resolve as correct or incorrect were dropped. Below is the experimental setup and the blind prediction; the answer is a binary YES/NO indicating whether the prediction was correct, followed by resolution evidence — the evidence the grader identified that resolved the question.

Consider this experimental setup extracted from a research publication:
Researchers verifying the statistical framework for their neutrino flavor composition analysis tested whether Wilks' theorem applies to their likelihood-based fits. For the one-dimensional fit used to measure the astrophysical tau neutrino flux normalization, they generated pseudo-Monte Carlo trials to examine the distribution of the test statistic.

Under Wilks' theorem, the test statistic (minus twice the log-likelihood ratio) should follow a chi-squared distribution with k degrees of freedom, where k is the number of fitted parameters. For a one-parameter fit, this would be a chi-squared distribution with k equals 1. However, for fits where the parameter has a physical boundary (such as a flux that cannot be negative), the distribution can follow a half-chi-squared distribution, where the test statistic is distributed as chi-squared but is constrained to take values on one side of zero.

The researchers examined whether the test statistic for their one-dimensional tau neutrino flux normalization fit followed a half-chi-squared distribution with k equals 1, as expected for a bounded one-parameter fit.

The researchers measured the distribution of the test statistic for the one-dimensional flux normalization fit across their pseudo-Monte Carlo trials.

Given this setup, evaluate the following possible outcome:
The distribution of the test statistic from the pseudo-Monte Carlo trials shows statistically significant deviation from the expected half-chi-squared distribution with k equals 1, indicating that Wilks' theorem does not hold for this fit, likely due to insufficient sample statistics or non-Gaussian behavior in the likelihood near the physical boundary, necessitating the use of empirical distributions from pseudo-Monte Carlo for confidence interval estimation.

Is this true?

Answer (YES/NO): NO